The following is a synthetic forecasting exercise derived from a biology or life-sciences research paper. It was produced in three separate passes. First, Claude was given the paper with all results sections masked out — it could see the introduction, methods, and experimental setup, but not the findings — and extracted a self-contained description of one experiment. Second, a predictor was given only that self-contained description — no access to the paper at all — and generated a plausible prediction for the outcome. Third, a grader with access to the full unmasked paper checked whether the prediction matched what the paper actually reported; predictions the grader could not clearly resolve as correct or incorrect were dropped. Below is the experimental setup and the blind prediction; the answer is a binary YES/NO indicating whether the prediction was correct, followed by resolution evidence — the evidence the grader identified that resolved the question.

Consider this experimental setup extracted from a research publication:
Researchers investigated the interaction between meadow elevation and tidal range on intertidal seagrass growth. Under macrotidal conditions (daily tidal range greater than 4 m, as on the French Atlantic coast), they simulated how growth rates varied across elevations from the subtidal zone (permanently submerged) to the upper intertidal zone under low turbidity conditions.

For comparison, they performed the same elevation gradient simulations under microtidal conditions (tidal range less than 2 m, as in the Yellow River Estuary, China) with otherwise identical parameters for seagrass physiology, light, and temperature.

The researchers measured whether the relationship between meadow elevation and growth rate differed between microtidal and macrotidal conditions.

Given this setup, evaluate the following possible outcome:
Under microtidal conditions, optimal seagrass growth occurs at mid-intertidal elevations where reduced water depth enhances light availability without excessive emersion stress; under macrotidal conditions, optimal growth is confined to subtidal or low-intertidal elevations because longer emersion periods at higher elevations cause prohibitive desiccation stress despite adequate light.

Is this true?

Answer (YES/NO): NO